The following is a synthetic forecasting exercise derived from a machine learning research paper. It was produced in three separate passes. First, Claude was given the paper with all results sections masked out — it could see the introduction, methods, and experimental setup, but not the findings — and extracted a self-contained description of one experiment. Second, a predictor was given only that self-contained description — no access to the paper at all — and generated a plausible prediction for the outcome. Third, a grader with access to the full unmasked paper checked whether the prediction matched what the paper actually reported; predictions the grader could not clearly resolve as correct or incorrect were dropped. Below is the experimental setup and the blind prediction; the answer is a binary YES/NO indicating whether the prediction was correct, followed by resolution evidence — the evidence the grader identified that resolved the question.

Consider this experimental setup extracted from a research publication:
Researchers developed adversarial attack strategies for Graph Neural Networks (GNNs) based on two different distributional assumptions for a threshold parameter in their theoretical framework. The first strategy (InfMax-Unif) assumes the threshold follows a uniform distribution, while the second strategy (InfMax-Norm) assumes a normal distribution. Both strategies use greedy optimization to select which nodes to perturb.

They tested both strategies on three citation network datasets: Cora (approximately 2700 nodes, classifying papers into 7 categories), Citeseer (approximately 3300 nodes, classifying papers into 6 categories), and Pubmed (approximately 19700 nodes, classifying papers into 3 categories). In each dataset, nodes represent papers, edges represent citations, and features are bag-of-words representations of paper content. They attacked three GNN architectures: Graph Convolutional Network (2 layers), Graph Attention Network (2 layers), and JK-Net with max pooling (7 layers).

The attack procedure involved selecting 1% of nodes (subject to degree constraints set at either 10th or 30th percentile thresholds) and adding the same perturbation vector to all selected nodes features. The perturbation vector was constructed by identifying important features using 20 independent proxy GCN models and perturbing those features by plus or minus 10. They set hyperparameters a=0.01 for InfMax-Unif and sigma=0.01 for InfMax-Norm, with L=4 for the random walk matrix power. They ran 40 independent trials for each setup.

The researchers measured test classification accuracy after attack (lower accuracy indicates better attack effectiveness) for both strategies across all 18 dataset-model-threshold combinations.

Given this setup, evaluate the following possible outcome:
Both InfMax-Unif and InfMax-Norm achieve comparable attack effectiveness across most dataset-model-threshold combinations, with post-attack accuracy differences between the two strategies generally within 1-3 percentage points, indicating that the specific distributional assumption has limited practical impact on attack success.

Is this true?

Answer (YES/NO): YES